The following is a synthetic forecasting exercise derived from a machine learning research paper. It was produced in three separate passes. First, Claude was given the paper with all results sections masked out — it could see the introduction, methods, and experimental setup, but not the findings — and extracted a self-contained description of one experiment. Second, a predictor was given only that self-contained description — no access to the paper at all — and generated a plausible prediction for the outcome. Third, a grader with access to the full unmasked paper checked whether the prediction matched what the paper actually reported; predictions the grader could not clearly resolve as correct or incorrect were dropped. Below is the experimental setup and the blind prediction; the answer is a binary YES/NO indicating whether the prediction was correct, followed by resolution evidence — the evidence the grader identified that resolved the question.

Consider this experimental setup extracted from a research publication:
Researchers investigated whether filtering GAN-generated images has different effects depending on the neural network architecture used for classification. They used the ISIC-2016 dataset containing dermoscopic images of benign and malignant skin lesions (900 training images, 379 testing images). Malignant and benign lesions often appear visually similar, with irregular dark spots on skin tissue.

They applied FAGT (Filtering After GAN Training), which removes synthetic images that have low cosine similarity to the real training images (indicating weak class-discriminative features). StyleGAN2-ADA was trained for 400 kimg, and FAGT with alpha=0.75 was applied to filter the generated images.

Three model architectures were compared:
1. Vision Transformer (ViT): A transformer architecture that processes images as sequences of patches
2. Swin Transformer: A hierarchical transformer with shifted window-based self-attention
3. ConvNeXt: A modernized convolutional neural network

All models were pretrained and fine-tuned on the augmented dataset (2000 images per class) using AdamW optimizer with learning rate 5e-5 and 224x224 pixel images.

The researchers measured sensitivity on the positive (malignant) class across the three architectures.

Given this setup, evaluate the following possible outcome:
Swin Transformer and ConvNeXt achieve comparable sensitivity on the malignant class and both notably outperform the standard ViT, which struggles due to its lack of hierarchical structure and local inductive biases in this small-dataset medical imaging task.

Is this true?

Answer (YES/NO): NO